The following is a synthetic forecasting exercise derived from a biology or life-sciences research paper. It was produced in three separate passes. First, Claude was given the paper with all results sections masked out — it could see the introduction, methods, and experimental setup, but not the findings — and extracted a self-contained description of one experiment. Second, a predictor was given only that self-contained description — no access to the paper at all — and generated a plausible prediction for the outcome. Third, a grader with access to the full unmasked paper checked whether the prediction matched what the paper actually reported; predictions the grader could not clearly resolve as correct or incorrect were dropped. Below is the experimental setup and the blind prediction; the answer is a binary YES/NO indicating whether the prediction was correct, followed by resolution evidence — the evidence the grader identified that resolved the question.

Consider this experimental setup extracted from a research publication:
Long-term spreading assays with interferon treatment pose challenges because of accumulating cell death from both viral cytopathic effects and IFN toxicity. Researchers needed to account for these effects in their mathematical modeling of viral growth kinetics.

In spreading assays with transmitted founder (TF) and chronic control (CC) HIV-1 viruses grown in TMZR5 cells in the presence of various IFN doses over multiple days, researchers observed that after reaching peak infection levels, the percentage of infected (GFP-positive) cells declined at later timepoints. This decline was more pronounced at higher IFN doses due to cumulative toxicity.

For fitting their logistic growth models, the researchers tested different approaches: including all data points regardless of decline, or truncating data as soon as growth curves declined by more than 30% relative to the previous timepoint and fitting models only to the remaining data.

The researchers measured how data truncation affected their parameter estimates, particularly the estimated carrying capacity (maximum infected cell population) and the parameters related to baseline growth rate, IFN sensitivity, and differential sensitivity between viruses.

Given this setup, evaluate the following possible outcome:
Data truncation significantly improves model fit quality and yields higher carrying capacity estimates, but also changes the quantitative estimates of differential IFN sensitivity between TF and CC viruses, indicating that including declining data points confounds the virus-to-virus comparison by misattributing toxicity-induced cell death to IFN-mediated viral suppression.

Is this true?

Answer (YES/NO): NO